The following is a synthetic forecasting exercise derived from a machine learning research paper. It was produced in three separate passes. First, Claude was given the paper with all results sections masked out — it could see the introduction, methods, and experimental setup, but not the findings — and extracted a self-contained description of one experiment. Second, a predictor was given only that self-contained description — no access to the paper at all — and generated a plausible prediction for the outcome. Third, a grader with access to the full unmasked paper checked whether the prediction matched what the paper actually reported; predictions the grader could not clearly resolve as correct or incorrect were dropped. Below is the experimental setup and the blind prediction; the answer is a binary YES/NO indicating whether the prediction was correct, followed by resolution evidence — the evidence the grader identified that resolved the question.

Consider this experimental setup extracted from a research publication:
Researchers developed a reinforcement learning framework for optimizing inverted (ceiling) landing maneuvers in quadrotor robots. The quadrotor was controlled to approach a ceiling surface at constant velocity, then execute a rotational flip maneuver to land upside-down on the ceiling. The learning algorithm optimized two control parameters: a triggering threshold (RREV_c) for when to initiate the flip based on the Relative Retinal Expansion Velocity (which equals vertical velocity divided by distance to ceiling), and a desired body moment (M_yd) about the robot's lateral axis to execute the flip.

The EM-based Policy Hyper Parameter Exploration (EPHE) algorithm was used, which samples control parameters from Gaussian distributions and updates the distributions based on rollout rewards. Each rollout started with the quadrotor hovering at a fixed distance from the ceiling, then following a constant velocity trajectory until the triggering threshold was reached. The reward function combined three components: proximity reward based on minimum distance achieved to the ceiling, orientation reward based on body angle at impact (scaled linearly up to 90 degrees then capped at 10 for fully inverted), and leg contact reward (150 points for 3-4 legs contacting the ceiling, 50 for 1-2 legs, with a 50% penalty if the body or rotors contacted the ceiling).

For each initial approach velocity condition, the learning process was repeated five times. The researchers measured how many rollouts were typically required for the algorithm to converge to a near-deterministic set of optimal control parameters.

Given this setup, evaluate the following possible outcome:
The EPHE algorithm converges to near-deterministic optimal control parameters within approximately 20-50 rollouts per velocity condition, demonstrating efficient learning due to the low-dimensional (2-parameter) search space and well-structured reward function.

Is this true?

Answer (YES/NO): NO